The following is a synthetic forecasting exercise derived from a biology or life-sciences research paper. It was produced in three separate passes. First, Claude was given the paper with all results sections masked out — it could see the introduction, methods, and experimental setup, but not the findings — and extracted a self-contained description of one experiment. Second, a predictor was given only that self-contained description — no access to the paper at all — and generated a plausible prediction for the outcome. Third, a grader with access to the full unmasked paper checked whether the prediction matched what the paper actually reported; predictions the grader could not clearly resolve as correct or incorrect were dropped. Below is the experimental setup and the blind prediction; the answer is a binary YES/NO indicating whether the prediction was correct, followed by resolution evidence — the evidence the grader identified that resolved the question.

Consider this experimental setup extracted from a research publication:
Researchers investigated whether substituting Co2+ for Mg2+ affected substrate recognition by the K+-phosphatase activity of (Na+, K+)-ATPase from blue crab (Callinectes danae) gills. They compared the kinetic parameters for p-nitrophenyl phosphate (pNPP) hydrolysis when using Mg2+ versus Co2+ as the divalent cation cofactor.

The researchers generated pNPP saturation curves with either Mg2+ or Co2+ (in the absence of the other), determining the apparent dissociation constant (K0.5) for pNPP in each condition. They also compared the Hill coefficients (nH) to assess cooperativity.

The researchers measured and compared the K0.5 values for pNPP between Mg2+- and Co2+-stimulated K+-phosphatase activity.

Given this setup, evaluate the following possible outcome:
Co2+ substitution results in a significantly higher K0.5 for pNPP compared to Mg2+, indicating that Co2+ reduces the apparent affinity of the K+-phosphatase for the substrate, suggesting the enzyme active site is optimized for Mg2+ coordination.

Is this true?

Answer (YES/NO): NO